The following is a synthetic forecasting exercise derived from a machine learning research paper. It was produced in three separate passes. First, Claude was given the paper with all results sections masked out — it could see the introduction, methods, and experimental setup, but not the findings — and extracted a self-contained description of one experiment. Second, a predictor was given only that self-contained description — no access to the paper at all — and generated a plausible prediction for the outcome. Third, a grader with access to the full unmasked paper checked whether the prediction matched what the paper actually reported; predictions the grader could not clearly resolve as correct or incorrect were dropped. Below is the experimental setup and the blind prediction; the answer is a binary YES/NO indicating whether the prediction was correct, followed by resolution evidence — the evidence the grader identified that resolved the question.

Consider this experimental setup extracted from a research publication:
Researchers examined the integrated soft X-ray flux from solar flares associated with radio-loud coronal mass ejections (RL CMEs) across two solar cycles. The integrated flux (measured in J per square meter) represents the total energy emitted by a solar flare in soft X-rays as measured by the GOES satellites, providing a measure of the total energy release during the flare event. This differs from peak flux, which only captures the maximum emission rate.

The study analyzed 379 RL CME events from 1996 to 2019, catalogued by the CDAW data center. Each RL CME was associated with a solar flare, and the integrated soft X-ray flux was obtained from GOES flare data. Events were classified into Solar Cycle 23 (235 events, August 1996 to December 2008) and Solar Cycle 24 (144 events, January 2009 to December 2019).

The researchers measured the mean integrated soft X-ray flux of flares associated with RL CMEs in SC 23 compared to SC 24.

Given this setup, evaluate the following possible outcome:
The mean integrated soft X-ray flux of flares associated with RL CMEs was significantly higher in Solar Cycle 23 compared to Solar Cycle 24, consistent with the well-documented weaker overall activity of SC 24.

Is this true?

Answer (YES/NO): NO